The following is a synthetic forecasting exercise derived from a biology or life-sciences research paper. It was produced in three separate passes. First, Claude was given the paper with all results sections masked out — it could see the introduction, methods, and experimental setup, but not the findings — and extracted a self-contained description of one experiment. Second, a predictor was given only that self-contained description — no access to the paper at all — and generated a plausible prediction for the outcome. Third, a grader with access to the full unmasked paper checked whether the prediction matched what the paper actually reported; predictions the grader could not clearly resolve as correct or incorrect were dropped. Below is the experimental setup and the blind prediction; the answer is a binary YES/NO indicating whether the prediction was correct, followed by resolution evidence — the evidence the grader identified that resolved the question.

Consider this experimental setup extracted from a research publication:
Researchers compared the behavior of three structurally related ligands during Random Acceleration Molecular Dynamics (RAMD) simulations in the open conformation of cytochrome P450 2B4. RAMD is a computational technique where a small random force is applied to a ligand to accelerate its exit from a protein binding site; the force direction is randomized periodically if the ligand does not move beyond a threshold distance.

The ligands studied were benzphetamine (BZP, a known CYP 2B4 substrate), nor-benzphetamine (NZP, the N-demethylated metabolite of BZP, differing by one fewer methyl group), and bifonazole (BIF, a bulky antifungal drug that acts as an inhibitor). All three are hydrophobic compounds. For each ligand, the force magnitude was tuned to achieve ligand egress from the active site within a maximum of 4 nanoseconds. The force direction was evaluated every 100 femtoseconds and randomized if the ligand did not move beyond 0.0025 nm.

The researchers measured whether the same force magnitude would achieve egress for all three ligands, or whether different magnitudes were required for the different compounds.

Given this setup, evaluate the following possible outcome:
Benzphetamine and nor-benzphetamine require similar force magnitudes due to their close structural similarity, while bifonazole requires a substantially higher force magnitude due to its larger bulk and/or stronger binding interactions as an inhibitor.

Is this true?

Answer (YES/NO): YES